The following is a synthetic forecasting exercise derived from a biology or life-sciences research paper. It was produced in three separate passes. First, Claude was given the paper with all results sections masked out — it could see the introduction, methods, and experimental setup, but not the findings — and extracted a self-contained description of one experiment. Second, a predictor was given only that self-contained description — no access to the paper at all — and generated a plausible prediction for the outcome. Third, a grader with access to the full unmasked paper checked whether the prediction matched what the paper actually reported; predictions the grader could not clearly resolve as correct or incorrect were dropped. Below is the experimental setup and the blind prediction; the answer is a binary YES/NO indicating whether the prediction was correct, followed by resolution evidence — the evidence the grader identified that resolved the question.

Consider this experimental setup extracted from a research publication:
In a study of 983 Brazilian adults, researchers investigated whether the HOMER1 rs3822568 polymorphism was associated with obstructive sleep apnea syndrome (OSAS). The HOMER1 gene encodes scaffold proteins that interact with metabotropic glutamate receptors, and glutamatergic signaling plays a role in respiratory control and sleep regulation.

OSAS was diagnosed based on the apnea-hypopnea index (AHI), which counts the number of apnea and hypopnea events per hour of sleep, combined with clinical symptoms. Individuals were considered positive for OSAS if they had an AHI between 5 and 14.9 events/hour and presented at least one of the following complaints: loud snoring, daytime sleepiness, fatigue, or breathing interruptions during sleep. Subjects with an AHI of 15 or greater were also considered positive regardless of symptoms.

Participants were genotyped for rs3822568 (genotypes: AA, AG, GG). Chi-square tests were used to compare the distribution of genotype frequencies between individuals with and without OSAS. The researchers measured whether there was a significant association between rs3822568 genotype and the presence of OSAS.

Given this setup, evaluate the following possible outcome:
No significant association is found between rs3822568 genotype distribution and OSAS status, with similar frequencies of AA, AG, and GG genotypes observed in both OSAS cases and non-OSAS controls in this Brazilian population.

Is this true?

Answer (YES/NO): YES